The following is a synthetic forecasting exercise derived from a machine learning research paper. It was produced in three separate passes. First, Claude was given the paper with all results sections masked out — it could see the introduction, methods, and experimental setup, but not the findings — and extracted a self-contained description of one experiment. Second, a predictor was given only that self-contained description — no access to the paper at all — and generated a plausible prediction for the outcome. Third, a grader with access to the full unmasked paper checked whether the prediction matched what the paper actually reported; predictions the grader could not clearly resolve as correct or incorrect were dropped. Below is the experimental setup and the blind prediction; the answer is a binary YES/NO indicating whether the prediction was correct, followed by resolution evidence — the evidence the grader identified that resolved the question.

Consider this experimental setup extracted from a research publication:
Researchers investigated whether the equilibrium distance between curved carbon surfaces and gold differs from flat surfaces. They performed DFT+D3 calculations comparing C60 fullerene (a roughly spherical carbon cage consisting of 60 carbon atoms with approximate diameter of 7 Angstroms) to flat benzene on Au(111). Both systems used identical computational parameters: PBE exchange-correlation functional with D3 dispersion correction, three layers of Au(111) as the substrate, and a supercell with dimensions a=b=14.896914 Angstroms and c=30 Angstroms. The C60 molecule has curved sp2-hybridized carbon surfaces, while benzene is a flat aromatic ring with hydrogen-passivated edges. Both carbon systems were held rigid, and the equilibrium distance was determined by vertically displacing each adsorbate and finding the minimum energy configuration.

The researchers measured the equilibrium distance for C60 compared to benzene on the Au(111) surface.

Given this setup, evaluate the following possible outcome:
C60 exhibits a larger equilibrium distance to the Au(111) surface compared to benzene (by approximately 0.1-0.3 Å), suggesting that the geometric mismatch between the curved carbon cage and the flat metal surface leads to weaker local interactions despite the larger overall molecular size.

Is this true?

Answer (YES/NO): NO